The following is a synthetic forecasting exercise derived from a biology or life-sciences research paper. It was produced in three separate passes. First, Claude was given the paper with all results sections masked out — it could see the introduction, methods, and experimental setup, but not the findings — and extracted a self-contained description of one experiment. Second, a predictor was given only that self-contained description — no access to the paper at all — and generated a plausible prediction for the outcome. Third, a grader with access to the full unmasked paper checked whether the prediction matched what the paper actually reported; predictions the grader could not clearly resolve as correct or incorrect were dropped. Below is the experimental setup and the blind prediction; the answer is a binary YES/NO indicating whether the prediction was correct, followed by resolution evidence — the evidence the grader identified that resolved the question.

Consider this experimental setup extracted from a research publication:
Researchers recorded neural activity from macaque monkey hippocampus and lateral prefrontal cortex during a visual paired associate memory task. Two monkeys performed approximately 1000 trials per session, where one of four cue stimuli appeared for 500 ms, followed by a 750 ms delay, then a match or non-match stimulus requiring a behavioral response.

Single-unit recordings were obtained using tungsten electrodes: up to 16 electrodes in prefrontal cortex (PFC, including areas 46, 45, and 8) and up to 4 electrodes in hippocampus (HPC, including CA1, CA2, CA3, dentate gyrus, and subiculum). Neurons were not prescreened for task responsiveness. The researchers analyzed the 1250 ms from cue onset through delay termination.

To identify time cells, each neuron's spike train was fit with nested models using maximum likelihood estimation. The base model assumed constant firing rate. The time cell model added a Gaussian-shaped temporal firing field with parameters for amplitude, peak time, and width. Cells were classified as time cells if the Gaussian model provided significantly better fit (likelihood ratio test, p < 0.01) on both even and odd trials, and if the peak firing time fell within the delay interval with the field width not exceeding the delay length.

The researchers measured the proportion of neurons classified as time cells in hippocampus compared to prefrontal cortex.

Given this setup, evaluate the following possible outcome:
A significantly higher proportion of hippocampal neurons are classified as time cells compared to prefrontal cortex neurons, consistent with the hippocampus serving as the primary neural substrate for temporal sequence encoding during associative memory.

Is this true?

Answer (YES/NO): NO